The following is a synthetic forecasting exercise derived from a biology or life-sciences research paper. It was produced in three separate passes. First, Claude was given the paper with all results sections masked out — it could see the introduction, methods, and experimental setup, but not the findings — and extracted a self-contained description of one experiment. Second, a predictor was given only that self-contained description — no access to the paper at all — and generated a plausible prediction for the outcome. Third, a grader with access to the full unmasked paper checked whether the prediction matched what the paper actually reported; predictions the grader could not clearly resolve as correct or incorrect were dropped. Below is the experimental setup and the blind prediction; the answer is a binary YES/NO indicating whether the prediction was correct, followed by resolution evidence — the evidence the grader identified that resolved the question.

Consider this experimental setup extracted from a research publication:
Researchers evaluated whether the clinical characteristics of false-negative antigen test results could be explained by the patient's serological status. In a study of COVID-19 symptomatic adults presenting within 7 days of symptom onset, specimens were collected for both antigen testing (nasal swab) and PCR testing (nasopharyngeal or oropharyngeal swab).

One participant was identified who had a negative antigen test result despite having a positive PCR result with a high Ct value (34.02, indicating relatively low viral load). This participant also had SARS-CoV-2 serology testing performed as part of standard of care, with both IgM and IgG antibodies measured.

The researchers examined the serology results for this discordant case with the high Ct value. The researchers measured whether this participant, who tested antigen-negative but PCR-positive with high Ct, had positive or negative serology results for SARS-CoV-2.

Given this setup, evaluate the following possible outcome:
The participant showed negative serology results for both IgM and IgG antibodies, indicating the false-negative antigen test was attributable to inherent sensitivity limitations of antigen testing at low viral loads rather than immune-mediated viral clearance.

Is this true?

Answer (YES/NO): NO